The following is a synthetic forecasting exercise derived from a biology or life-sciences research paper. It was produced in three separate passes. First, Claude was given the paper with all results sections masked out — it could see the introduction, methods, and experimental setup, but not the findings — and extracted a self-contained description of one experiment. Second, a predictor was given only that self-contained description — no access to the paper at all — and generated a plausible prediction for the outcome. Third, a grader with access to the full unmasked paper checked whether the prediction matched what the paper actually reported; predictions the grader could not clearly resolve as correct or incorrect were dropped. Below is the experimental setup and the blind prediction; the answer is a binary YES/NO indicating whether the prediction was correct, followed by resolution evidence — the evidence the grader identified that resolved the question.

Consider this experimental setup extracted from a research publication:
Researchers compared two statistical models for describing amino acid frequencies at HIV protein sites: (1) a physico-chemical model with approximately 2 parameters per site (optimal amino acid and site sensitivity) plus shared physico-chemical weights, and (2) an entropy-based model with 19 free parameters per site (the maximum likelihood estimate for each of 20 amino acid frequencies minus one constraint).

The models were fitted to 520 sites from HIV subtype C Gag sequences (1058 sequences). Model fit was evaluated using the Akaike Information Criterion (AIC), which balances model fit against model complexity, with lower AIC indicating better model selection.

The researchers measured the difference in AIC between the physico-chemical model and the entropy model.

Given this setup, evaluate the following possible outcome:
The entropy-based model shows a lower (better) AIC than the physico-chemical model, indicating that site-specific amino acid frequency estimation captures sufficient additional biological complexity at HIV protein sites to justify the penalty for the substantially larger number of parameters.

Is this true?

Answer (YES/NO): YES